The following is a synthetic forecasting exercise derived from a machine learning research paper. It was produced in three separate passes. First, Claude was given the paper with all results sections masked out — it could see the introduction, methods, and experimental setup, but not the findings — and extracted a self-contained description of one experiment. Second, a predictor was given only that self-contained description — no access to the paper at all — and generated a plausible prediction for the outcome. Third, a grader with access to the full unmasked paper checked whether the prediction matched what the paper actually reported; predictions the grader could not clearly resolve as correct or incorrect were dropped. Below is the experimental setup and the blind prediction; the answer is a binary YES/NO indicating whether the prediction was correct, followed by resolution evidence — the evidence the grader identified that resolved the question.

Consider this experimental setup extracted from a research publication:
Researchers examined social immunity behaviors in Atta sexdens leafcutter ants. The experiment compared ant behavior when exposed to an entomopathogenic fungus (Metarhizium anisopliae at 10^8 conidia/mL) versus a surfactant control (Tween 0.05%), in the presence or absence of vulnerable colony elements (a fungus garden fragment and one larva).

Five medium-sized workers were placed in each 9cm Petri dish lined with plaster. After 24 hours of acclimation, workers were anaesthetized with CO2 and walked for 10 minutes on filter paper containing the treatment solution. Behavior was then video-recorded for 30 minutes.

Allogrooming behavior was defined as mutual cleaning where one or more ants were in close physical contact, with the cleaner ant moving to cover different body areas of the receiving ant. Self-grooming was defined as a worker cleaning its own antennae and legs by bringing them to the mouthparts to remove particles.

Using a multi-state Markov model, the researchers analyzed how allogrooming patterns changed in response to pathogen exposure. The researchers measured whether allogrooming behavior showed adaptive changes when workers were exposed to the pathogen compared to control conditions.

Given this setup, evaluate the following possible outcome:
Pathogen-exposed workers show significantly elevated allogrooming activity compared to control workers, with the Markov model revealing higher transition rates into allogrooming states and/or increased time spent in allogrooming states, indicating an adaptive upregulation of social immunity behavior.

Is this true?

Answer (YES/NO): NO